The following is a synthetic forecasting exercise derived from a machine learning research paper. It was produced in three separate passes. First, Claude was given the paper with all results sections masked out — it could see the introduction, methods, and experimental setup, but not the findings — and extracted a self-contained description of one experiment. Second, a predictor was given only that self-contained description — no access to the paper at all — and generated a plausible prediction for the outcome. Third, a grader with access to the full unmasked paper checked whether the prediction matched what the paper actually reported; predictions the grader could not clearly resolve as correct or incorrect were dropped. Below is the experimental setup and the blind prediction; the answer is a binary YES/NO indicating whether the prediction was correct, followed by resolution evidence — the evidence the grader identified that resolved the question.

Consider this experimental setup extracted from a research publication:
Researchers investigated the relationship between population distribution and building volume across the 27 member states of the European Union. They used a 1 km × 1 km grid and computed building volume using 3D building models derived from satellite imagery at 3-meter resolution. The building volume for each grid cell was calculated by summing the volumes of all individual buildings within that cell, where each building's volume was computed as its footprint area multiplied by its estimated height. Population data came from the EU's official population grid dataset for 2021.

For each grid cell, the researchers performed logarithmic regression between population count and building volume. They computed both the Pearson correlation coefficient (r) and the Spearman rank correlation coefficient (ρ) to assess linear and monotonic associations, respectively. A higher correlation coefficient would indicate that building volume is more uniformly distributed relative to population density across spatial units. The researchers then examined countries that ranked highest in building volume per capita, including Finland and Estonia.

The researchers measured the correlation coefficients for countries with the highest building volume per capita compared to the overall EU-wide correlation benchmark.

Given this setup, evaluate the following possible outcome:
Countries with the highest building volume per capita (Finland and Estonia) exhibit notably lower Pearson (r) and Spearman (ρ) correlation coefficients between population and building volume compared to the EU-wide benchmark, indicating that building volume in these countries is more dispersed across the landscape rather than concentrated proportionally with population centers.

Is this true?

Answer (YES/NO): YES